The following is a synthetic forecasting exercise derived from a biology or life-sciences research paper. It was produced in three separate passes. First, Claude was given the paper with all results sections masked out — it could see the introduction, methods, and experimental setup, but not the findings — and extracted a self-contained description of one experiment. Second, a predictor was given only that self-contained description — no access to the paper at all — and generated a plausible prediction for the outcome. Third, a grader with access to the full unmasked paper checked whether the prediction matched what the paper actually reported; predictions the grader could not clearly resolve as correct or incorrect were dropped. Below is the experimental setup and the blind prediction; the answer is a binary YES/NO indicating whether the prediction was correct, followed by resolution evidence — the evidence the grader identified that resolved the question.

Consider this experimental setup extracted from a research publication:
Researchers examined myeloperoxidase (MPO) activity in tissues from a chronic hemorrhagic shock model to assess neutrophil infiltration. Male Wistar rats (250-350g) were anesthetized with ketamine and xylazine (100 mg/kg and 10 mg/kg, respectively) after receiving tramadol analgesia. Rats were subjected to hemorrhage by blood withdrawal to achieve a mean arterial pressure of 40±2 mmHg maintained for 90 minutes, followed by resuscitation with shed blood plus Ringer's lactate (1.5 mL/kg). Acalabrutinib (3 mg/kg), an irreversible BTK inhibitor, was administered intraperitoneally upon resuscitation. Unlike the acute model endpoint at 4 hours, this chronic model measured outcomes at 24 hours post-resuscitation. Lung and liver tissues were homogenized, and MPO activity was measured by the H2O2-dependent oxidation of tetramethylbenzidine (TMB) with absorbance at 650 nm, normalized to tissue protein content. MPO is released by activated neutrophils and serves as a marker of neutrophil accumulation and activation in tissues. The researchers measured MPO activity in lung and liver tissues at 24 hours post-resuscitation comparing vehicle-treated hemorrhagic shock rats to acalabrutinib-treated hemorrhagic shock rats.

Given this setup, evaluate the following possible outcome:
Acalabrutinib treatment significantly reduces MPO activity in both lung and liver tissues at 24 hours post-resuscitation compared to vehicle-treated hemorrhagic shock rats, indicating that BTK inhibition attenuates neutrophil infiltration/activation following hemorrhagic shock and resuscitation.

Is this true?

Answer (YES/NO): YES